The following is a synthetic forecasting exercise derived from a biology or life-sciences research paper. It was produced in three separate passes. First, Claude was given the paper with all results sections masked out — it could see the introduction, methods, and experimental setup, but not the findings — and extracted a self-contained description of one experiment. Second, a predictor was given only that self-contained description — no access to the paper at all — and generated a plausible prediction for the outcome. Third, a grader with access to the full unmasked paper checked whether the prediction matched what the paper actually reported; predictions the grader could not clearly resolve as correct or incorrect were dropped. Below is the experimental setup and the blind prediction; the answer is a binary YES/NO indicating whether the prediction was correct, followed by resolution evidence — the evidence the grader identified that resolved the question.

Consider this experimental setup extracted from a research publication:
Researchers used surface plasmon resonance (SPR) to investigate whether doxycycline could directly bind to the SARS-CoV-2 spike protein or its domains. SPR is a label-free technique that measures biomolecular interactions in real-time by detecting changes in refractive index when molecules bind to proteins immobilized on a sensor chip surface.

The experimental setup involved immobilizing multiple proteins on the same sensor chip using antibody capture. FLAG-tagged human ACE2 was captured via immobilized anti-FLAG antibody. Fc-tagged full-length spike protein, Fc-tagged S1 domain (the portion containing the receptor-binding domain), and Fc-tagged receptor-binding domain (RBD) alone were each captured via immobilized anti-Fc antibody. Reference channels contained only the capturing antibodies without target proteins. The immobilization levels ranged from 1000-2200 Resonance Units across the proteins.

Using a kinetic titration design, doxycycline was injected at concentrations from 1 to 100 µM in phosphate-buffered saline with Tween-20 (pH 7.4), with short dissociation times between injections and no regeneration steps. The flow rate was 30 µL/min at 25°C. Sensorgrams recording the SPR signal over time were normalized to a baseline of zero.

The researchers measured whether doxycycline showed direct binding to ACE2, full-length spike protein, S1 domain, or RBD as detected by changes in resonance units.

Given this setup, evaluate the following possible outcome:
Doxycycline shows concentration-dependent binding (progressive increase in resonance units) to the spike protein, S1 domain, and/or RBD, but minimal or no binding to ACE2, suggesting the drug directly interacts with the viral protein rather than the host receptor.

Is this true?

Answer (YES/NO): NO